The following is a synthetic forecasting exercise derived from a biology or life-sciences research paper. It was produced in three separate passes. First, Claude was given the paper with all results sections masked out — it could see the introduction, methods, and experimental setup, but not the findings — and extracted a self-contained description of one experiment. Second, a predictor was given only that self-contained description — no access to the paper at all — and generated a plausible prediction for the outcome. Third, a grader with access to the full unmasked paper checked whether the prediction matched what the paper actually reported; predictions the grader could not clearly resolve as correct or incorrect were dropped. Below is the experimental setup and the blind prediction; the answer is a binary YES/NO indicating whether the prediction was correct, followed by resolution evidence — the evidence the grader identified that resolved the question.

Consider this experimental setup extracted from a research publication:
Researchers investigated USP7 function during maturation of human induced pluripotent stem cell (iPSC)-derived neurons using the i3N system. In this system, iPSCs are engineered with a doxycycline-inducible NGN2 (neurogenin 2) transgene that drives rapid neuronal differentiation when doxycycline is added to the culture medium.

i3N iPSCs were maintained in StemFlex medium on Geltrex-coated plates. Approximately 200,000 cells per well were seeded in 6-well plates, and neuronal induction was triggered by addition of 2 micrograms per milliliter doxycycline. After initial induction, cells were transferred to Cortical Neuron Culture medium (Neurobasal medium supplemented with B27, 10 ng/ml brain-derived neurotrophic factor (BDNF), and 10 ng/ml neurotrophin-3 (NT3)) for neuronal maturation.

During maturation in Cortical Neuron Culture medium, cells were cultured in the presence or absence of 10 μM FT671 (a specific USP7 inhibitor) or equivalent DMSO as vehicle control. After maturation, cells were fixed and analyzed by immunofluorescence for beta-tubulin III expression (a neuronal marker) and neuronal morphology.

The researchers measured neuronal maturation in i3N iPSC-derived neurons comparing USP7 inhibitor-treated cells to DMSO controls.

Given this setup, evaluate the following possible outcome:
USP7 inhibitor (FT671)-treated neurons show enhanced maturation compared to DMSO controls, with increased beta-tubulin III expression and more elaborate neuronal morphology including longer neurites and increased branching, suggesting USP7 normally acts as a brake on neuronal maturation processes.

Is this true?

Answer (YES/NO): NO